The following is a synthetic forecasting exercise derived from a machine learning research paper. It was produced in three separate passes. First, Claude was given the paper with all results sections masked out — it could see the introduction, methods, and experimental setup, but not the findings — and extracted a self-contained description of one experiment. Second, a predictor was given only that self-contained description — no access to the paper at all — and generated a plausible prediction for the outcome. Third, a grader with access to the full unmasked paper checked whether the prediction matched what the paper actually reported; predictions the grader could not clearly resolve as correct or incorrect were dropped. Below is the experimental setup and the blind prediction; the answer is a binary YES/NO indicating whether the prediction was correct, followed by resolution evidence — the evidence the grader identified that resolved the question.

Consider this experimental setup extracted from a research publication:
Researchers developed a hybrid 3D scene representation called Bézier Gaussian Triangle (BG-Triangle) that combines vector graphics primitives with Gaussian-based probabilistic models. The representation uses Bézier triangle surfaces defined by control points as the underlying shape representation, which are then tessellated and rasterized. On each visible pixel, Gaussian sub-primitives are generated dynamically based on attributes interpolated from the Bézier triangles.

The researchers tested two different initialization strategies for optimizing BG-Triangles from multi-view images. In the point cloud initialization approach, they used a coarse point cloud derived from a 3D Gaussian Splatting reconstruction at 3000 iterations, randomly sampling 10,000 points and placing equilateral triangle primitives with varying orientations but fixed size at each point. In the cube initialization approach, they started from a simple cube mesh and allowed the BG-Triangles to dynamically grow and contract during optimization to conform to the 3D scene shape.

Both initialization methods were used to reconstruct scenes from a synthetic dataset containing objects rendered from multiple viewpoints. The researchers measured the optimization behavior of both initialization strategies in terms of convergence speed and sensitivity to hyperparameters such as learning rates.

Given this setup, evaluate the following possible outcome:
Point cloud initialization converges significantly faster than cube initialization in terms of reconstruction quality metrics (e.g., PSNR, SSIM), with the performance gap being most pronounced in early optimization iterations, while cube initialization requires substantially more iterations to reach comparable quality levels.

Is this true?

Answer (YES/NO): NO